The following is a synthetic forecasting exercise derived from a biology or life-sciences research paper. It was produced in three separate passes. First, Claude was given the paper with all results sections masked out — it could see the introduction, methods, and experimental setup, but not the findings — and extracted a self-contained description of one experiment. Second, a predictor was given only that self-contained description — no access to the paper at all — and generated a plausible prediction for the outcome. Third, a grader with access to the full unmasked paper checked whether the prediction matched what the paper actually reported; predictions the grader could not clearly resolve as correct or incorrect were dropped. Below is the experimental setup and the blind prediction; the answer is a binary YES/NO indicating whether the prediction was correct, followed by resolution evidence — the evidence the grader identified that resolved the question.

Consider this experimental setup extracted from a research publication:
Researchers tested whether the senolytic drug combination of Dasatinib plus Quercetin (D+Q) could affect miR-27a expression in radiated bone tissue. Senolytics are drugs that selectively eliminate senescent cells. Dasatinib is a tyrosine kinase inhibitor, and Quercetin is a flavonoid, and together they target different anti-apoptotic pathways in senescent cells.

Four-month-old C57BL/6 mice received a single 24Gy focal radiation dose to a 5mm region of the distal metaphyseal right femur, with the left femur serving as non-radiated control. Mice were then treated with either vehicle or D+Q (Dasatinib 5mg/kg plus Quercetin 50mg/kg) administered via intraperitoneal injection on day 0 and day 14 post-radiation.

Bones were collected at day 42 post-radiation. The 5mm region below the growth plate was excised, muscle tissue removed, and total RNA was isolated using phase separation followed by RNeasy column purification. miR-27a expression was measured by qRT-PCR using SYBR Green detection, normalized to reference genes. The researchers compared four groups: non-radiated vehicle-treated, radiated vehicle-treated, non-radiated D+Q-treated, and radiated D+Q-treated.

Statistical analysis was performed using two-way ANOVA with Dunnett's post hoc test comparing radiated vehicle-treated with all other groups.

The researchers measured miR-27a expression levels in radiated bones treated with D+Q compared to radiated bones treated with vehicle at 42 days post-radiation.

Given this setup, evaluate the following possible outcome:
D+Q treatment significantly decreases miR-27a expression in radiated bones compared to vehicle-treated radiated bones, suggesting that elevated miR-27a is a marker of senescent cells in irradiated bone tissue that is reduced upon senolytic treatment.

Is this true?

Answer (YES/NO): YES